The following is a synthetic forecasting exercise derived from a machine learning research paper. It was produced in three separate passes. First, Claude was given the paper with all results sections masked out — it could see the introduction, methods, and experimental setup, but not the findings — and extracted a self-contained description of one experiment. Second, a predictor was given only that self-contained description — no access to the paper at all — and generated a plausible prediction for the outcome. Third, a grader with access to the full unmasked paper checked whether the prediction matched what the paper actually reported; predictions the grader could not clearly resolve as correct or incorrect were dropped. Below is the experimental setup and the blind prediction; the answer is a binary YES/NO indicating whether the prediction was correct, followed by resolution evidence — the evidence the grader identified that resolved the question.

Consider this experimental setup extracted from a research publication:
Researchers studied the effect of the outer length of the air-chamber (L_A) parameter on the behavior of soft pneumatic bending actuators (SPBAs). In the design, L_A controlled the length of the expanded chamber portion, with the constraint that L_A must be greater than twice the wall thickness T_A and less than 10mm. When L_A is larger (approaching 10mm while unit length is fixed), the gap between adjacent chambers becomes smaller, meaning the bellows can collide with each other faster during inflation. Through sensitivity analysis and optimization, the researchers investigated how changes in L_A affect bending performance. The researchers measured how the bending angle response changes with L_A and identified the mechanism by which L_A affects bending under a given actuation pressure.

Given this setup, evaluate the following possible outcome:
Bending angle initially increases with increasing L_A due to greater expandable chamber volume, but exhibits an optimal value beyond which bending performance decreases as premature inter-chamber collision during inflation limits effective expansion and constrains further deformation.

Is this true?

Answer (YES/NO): NO